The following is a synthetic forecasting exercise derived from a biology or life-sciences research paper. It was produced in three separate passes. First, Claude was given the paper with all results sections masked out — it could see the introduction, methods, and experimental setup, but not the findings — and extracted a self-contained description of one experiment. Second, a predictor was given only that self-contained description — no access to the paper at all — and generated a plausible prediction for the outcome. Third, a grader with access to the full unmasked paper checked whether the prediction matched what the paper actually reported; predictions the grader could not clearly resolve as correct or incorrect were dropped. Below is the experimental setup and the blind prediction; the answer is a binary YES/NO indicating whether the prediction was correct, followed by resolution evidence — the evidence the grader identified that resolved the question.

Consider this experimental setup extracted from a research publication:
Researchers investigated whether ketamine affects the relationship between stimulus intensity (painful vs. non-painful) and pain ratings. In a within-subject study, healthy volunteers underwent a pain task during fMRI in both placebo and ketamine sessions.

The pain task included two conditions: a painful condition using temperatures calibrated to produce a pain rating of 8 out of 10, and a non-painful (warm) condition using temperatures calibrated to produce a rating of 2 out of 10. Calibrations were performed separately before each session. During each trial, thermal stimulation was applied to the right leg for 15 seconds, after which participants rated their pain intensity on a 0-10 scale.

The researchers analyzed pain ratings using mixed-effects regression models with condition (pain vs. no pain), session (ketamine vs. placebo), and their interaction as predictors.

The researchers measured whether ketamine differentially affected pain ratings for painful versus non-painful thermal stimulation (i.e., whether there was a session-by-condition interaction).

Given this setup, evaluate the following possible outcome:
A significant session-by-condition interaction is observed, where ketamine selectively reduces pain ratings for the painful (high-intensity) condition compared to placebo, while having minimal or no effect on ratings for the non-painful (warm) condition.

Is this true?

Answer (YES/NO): YES